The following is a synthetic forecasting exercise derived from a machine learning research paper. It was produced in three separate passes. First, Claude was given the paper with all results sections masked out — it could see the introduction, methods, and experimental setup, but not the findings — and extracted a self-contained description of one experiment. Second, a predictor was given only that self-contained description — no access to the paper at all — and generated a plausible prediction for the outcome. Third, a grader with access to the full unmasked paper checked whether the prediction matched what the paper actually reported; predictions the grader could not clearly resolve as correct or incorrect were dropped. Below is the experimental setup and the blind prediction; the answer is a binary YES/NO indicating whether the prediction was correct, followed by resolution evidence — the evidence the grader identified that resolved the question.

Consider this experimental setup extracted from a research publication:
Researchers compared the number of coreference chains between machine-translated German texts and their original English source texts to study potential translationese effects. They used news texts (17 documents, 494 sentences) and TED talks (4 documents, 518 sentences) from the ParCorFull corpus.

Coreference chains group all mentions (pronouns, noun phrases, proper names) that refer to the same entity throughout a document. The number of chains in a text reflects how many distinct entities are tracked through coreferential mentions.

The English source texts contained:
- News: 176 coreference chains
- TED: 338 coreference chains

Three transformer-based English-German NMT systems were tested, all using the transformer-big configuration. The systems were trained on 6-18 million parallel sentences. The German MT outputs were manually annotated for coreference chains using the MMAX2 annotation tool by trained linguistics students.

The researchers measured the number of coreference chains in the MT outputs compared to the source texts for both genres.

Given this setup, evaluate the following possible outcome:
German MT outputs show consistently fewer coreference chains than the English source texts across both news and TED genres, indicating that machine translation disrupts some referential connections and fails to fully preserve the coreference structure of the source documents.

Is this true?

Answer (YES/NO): NO